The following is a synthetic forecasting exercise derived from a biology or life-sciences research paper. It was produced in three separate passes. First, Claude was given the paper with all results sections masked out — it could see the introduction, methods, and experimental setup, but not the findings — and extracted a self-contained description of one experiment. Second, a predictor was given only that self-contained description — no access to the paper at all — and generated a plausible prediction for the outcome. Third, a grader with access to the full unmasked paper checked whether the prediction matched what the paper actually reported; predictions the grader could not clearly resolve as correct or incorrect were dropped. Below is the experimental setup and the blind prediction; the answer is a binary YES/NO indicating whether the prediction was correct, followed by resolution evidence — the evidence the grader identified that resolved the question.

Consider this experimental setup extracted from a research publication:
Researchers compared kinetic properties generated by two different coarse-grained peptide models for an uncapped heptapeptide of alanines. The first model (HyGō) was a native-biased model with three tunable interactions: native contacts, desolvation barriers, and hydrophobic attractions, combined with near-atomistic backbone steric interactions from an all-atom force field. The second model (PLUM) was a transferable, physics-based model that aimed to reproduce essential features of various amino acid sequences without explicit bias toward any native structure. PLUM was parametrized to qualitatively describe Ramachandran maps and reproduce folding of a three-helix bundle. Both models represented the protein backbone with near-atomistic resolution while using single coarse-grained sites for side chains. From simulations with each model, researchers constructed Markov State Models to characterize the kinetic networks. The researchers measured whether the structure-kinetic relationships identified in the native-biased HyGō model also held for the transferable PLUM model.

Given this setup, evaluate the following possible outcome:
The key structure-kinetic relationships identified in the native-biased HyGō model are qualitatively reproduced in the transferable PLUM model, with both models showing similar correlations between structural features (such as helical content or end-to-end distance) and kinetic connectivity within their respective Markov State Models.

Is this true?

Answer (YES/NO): YES